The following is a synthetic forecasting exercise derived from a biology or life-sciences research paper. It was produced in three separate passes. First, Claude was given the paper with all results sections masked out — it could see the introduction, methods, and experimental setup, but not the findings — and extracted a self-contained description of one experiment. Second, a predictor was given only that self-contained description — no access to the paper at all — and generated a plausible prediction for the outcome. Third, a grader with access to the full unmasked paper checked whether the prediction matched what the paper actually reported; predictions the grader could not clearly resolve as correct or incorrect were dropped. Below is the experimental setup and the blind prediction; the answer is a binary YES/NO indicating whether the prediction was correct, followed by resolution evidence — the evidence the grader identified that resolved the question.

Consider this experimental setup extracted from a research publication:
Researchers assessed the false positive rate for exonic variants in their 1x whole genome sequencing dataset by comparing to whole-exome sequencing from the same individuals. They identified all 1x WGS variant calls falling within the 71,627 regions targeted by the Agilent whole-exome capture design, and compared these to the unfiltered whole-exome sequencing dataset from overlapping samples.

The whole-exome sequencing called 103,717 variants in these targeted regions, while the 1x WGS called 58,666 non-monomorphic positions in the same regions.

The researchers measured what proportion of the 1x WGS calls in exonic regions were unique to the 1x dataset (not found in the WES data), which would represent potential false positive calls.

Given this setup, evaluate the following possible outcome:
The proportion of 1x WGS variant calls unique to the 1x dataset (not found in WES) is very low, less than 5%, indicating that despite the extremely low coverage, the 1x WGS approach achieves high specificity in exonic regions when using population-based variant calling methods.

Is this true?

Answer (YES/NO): YES